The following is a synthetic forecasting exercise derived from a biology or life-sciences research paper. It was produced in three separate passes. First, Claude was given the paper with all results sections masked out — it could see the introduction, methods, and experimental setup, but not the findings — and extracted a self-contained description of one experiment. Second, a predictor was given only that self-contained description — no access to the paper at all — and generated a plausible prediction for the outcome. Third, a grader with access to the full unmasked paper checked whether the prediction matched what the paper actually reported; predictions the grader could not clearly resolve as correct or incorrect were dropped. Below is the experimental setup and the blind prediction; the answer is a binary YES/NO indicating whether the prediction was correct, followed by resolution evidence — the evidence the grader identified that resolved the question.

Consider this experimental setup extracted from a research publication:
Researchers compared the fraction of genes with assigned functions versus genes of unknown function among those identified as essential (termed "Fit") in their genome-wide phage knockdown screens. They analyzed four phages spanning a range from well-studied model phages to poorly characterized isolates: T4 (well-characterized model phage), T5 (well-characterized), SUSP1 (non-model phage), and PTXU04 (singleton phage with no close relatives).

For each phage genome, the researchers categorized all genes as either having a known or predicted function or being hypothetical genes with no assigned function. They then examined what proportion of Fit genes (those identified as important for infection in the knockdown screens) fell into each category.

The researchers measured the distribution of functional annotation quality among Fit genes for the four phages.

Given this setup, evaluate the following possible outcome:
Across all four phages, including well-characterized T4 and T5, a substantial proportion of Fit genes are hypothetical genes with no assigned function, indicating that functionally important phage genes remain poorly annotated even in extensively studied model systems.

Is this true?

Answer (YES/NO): NO